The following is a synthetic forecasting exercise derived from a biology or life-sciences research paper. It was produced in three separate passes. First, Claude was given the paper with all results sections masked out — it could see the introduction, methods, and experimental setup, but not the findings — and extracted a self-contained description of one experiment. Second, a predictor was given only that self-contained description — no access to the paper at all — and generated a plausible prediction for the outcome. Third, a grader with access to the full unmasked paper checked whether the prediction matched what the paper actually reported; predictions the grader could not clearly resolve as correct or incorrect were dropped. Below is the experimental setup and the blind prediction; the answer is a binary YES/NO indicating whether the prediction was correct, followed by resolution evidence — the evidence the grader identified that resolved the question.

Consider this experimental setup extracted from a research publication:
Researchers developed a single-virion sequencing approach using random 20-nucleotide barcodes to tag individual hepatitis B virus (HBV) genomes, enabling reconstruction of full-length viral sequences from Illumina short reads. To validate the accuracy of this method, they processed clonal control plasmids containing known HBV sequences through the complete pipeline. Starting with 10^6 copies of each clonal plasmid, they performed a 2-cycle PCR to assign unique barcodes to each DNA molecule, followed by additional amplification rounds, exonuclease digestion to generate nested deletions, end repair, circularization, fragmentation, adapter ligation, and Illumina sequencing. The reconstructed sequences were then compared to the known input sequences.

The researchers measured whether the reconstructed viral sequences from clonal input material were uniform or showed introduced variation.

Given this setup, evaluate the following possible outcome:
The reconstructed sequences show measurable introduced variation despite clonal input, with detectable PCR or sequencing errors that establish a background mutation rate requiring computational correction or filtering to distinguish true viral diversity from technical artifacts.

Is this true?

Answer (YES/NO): NO